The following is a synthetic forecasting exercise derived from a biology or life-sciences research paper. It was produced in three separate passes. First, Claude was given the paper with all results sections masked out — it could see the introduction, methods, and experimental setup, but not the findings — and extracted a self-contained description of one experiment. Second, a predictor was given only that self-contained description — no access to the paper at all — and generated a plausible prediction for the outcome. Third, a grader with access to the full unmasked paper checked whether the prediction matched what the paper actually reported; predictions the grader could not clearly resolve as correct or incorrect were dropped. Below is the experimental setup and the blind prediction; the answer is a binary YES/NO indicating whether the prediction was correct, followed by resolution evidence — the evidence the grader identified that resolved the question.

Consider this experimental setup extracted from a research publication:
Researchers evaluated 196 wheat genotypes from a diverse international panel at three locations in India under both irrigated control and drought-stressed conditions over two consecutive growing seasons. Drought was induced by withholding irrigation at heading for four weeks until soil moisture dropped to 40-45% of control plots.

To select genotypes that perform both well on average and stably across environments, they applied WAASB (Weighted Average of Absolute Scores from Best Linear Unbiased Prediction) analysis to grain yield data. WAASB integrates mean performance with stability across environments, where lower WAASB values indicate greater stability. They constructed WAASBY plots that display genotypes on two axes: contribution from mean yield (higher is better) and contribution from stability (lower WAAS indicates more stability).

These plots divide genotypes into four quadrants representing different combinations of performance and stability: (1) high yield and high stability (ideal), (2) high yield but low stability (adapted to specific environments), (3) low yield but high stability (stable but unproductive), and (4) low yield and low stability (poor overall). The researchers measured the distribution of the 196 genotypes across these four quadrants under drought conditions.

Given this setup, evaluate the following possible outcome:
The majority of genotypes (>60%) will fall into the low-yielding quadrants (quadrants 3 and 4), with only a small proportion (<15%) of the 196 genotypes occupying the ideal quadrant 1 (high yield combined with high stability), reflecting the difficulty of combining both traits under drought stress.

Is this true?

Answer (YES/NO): NO